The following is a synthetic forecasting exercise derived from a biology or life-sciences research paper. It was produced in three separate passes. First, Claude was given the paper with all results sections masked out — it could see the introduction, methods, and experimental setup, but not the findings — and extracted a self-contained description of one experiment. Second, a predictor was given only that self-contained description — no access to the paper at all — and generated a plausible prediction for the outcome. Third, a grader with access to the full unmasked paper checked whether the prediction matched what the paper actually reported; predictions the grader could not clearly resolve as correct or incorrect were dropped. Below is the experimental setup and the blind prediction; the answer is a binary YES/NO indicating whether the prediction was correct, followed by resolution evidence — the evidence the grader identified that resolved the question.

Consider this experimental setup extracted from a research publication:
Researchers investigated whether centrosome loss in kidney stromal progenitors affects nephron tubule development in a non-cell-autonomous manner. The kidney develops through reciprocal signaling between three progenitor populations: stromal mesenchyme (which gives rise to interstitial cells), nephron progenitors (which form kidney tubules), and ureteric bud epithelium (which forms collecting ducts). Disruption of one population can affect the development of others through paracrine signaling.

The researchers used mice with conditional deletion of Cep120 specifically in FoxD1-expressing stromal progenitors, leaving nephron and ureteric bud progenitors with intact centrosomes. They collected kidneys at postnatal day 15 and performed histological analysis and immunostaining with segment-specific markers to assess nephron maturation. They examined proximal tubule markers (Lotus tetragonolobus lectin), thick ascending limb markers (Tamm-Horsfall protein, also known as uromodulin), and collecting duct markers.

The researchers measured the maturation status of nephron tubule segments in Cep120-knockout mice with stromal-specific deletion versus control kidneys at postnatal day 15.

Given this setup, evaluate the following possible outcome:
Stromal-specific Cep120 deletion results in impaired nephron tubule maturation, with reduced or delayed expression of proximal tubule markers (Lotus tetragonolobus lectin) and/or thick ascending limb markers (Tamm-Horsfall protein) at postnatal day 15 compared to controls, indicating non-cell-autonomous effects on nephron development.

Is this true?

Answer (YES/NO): YES